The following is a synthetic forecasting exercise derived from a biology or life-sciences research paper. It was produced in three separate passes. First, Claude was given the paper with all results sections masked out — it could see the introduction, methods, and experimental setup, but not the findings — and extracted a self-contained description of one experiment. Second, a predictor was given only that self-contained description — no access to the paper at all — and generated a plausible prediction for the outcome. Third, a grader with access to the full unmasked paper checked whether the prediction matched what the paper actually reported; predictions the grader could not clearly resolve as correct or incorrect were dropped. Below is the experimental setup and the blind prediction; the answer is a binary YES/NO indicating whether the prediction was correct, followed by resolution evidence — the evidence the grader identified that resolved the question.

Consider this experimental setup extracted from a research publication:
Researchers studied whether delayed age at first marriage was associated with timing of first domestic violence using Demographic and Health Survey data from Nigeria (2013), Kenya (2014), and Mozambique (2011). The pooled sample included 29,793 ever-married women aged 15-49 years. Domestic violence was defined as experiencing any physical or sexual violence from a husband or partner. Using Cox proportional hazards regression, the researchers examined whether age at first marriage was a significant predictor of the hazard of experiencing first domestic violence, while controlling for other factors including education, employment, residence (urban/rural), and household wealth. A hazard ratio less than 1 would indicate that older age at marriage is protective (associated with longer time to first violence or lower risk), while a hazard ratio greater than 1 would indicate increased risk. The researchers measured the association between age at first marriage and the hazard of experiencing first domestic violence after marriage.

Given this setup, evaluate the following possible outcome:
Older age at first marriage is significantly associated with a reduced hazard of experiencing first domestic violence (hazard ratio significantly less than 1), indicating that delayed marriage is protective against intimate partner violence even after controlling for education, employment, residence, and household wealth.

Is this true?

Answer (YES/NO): YES